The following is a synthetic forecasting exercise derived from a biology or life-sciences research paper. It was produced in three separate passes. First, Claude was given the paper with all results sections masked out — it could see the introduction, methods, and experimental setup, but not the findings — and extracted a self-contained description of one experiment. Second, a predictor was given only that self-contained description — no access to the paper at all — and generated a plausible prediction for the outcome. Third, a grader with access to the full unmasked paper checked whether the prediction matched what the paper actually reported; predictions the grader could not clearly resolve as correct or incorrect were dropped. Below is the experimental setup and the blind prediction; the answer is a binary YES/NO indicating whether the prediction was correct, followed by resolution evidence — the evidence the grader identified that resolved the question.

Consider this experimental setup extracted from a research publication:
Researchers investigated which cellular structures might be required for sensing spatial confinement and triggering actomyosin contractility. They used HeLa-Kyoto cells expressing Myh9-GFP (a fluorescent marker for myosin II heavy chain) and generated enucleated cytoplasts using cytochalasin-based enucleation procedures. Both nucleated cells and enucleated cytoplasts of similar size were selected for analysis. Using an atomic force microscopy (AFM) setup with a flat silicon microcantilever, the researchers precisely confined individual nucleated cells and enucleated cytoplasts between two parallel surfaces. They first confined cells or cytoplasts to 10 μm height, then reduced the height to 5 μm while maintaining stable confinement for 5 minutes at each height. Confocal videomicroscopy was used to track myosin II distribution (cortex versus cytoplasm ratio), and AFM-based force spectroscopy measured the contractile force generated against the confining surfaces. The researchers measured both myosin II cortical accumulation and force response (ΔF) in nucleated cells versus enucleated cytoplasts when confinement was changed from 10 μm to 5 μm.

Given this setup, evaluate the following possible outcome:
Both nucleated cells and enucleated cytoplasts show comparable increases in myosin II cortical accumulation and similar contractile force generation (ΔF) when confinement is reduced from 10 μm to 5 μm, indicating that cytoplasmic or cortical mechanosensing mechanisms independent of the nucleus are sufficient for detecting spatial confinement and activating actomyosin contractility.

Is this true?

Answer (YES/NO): NO